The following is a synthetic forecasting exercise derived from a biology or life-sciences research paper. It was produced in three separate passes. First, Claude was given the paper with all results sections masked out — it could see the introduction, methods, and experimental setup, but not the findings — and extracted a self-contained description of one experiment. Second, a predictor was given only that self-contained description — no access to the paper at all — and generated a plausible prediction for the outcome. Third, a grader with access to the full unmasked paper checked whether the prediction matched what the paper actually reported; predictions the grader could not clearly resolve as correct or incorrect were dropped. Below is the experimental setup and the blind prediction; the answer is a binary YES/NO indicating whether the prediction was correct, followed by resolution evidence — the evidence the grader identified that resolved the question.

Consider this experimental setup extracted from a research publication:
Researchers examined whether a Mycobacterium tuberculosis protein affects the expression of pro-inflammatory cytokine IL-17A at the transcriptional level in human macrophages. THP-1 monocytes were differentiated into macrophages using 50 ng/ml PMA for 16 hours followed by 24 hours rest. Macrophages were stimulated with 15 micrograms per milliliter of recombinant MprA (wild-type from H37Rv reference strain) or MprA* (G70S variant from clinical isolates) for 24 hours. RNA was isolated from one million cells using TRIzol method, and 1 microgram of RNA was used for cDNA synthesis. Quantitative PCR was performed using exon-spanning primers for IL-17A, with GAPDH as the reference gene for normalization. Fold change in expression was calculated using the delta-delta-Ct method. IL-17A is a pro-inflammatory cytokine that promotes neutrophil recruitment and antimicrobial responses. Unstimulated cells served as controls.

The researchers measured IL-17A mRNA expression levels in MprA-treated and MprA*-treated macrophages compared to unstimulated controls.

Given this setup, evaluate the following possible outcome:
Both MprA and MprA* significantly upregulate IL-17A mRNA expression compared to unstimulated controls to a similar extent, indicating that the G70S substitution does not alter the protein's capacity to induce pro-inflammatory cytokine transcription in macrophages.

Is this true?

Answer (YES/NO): NO